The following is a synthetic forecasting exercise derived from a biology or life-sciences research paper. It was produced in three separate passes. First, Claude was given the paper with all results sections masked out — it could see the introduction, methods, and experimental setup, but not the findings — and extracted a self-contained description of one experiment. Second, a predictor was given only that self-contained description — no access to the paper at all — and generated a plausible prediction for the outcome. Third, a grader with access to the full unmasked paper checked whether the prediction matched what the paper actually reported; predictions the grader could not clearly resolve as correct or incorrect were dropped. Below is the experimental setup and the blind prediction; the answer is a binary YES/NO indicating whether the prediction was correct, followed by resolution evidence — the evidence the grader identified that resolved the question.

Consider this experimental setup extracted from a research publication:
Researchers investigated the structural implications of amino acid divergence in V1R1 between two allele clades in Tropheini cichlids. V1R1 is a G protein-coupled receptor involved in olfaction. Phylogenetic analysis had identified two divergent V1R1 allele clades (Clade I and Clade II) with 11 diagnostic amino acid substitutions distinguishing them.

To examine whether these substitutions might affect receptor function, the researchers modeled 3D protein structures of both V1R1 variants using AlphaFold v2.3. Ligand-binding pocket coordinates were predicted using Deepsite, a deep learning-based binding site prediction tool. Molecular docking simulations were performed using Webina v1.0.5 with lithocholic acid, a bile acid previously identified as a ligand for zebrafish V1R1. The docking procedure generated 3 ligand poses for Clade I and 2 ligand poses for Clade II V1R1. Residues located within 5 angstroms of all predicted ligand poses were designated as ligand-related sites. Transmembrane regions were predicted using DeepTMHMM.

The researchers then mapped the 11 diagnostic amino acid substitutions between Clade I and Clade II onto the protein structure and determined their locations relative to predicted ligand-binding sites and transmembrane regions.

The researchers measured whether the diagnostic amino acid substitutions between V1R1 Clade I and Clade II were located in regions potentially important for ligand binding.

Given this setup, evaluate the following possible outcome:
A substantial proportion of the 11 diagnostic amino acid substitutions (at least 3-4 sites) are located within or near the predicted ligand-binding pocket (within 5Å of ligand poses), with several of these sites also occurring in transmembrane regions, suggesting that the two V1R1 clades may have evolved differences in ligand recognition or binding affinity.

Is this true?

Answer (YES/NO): YES